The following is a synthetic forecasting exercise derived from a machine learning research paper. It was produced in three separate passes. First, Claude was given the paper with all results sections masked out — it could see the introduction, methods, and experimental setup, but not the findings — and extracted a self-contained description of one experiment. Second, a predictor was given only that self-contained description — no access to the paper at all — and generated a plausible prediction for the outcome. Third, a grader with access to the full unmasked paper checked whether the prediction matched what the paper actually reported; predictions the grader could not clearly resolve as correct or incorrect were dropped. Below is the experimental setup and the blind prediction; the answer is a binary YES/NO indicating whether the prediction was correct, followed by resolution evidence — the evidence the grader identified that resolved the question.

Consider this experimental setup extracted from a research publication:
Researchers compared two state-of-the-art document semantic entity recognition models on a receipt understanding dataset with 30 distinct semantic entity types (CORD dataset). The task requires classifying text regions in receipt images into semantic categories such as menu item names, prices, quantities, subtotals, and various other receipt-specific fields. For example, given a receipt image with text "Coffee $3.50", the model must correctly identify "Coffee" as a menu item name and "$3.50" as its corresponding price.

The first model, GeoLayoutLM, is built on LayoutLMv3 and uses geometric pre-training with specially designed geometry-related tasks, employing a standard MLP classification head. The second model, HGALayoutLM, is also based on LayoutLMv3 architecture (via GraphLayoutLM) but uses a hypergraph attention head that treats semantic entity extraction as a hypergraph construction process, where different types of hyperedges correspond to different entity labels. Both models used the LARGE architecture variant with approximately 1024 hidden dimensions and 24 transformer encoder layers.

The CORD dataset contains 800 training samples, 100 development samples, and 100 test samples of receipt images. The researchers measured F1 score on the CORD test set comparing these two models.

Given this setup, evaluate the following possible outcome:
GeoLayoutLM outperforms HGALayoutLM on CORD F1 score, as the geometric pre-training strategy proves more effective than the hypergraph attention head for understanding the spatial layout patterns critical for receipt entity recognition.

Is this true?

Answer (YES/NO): YES